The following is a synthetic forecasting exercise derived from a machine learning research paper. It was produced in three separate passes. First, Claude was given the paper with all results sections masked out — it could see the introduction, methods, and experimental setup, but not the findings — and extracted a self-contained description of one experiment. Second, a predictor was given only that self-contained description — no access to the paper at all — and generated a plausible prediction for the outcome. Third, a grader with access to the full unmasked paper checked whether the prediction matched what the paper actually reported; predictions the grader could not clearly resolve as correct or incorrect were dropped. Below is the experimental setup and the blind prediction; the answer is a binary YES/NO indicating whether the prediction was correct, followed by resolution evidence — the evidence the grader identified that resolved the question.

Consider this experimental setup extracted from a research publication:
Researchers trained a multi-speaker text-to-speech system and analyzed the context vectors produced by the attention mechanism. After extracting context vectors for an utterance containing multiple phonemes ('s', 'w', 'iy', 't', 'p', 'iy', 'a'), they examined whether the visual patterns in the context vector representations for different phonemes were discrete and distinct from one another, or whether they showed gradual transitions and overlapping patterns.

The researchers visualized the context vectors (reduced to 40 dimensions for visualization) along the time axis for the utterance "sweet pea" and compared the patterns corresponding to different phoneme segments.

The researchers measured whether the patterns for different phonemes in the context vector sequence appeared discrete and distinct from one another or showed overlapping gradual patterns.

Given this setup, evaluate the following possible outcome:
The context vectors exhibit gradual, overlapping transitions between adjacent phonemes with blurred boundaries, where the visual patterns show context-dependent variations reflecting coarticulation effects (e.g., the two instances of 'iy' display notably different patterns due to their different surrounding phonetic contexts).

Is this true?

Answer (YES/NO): NO